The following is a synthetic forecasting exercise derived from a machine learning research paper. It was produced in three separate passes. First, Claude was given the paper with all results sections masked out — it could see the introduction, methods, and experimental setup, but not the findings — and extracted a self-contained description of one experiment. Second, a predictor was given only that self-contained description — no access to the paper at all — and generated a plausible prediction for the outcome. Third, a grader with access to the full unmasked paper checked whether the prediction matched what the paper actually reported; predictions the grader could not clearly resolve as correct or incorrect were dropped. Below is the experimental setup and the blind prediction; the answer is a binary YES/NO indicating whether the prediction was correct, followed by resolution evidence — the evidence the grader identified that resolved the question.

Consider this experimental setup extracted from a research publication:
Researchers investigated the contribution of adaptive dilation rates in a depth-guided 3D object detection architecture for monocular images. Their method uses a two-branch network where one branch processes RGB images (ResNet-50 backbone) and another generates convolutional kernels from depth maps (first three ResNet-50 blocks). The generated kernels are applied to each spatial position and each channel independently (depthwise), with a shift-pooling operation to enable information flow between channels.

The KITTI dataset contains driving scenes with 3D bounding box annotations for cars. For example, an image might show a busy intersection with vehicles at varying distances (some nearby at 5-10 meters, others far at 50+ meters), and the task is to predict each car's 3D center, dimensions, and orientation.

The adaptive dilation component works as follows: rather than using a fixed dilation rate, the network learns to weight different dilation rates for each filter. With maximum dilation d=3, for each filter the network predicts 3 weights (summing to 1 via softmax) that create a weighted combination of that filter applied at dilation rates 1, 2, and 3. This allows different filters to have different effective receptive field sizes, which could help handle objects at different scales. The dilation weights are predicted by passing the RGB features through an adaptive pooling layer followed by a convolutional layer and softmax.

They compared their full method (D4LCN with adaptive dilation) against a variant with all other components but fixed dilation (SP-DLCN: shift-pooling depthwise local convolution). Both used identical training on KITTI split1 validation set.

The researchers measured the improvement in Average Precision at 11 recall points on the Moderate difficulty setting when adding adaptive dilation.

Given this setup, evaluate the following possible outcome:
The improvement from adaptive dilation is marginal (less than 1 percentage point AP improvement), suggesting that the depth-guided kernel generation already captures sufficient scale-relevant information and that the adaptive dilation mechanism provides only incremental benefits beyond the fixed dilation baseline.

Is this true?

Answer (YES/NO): NO